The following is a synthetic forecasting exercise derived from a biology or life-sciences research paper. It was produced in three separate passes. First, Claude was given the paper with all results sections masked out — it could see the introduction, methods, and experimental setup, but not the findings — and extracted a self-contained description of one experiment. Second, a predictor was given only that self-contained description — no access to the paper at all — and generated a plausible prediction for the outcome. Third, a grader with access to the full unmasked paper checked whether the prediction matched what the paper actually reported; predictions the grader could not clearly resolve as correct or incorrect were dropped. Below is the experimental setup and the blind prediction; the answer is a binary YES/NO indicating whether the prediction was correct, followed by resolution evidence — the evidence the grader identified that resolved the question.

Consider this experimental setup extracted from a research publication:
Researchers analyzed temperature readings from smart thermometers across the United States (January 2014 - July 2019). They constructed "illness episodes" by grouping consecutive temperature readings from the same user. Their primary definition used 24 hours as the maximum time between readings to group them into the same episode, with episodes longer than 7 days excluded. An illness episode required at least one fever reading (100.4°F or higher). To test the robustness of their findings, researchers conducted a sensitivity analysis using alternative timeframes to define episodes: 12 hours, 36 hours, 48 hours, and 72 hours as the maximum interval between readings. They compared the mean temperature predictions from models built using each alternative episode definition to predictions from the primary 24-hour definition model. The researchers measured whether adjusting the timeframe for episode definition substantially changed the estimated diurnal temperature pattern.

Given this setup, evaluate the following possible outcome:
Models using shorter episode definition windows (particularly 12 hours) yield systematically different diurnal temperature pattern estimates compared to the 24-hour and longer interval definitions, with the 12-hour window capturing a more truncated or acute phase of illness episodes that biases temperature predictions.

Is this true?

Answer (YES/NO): NO